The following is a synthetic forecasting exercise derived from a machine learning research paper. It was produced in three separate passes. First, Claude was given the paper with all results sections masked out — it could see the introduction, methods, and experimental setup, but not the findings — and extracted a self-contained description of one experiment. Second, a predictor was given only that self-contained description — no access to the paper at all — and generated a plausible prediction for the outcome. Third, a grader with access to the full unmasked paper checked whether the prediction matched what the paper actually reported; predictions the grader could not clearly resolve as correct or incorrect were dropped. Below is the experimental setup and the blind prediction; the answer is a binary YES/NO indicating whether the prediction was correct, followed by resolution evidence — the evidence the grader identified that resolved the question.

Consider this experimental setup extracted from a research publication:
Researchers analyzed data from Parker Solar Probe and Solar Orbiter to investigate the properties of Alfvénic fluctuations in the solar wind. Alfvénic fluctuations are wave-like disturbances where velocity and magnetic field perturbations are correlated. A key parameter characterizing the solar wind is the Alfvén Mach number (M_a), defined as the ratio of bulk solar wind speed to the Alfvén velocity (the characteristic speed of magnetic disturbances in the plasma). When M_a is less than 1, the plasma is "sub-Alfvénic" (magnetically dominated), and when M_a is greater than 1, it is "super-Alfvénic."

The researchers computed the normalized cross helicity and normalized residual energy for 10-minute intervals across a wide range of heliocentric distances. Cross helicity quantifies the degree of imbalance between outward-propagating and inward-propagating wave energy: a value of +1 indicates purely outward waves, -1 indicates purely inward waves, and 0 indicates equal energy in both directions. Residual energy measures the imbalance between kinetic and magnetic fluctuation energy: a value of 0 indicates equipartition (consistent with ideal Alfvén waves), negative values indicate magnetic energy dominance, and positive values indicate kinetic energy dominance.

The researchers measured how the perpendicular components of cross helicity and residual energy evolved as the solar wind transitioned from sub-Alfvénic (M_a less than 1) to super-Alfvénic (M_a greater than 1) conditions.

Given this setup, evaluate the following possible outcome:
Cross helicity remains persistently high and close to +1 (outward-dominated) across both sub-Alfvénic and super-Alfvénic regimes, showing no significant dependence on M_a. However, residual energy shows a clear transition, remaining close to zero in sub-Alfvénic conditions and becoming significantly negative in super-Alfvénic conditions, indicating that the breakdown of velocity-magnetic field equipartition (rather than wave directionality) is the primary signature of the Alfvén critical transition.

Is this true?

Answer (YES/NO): NO